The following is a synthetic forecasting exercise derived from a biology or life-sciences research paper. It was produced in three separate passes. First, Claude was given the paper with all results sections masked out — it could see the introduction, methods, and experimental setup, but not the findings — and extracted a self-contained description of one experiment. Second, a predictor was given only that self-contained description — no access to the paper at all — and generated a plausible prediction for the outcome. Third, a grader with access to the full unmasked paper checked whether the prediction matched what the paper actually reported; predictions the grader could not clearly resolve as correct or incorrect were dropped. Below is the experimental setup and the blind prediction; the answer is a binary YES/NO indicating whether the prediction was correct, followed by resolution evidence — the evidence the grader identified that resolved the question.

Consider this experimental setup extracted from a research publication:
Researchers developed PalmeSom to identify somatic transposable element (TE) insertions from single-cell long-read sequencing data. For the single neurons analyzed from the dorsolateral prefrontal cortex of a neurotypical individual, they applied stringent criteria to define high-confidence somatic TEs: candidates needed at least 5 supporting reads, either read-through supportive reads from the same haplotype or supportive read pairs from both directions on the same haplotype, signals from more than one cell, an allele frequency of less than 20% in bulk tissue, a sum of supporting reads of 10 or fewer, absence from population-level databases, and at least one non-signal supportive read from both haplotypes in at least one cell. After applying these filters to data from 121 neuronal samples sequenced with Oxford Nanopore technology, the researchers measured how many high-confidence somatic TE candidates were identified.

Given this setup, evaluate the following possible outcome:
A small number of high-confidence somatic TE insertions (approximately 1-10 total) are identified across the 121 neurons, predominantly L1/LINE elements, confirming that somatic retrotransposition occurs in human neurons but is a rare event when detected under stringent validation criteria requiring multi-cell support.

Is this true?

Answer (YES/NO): NO